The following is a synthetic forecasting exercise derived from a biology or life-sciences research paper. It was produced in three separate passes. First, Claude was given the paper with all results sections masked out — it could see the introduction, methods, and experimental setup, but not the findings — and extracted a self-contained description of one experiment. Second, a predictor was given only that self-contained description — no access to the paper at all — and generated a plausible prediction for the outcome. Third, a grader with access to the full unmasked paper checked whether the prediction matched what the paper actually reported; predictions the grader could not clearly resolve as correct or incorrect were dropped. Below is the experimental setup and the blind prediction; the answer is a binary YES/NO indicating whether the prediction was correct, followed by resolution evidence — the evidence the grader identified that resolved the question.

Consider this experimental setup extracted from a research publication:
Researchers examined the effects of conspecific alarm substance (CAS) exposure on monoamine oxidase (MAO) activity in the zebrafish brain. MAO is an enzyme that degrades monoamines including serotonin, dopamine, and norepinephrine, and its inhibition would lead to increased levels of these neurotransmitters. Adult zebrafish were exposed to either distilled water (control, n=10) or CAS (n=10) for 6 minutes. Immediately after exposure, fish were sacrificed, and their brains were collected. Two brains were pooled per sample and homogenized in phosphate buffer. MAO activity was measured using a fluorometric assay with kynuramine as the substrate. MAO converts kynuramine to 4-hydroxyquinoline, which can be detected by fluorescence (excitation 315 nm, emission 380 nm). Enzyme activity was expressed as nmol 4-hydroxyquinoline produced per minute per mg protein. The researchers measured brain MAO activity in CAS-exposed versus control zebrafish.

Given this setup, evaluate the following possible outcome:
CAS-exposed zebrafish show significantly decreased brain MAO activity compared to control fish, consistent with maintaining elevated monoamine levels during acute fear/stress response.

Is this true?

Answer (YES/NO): YES